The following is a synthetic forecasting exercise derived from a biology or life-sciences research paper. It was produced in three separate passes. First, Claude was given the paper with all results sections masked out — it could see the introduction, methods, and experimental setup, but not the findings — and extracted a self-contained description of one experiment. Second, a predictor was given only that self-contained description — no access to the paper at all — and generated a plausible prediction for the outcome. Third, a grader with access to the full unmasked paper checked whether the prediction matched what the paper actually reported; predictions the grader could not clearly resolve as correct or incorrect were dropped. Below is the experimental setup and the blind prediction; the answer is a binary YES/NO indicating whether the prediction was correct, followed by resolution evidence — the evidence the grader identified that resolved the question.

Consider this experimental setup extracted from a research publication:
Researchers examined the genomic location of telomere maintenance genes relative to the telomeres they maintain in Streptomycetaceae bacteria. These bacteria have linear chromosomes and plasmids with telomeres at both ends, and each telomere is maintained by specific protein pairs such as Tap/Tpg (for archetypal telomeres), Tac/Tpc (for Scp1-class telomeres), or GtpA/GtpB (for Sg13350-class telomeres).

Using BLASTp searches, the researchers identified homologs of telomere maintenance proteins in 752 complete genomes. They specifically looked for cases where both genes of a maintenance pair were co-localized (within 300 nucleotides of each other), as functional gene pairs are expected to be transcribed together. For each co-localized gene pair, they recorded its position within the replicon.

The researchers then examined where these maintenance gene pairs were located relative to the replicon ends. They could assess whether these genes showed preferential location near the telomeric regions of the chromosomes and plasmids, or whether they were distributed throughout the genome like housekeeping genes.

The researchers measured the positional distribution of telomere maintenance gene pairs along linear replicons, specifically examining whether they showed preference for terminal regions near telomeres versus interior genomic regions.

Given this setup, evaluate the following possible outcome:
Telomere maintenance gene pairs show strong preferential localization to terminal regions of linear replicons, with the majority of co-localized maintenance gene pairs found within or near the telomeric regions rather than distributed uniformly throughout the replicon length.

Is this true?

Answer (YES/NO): YES